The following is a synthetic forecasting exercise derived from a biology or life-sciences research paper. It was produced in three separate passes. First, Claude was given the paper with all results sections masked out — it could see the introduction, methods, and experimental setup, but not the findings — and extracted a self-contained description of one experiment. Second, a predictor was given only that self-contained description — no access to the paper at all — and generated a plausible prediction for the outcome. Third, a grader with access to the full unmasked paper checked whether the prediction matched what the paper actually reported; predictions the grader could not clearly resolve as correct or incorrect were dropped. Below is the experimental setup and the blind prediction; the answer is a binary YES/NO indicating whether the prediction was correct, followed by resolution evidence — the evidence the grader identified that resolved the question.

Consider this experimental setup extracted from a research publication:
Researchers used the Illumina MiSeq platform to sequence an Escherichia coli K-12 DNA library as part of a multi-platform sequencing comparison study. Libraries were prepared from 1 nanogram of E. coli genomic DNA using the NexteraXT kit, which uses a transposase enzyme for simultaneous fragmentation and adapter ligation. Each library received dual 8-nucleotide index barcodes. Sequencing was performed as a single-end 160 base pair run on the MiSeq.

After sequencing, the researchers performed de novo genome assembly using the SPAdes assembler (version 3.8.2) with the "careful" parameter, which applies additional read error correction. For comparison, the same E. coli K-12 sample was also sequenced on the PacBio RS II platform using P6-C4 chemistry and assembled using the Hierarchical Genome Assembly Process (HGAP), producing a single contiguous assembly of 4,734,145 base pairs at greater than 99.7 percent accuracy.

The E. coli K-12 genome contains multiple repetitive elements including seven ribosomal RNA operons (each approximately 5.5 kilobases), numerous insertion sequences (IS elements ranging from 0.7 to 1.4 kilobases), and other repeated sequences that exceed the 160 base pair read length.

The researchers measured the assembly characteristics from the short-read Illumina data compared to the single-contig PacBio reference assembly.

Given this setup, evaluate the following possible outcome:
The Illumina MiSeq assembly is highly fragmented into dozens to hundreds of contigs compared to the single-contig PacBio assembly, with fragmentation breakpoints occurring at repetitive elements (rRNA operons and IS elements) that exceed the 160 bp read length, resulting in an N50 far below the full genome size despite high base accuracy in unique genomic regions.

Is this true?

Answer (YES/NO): NO